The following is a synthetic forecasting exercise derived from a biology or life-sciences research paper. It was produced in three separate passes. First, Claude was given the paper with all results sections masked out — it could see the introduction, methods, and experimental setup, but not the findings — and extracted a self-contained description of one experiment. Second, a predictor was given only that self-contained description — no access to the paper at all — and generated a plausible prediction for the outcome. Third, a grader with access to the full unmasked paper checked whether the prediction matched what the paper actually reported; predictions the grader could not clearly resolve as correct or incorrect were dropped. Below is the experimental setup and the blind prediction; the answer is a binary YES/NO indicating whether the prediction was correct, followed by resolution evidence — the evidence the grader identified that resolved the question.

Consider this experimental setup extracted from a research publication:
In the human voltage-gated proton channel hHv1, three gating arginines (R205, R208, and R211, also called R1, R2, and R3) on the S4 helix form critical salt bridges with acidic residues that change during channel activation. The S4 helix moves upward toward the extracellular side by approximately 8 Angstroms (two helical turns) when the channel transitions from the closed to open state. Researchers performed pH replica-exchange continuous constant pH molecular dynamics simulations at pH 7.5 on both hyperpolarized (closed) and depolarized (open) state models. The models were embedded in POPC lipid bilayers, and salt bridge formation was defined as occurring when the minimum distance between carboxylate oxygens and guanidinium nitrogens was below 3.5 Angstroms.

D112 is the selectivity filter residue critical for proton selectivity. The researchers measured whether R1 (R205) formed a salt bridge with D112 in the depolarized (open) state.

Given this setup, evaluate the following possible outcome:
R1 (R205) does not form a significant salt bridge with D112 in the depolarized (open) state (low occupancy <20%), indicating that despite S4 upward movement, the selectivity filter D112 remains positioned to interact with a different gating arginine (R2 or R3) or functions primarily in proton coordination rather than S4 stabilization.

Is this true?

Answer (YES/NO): YES